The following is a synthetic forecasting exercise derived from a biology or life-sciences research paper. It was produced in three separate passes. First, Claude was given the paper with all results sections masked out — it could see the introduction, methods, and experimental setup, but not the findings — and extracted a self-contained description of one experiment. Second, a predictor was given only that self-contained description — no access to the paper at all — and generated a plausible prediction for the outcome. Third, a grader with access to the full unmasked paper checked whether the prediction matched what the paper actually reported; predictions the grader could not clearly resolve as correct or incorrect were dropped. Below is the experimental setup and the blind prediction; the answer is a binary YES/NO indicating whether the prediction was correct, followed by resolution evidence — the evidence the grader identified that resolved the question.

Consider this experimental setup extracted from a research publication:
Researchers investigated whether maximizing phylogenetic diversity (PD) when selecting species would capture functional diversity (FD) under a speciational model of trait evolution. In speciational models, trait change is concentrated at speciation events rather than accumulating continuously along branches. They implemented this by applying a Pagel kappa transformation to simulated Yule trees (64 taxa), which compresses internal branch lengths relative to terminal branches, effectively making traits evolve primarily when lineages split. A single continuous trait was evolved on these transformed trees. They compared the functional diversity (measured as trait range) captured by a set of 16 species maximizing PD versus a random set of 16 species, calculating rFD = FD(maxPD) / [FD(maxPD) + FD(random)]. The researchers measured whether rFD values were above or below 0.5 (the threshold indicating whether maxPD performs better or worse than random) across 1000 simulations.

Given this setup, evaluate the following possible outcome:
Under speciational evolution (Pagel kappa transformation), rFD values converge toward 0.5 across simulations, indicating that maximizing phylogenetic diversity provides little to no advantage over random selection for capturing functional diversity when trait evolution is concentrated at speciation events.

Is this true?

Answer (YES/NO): YES